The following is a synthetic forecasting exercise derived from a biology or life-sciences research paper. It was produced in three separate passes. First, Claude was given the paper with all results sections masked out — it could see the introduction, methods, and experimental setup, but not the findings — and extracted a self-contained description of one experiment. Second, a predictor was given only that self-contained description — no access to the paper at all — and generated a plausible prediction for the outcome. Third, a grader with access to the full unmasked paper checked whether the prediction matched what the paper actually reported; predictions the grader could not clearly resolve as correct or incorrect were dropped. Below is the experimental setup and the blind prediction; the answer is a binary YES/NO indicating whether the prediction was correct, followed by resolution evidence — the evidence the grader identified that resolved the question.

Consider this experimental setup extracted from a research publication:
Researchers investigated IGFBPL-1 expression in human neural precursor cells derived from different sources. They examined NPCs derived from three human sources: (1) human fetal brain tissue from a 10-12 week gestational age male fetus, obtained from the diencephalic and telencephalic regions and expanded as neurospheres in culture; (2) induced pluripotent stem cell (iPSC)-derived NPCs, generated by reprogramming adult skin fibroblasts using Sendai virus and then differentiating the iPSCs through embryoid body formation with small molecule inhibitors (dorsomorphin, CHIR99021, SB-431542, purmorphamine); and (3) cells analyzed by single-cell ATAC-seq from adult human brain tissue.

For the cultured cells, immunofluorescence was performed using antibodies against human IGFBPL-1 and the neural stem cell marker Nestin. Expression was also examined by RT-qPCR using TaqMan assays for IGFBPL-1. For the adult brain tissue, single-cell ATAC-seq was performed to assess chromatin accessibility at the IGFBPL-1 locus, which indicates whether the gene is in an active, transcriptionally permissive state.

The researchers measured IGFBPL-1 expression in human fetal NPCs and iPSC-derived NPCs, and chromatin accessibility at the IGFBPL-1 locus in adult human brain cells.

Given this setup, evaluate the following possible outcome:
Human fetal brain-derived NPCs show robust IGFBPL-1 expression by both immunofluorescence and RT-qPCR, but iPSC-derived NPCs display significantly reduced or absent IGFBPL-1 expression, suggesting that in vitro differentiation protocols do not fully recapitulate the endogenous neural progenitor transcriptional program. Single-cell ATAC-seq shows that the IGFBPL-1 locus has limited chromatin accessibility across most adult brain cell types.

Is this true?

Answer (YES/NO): NO